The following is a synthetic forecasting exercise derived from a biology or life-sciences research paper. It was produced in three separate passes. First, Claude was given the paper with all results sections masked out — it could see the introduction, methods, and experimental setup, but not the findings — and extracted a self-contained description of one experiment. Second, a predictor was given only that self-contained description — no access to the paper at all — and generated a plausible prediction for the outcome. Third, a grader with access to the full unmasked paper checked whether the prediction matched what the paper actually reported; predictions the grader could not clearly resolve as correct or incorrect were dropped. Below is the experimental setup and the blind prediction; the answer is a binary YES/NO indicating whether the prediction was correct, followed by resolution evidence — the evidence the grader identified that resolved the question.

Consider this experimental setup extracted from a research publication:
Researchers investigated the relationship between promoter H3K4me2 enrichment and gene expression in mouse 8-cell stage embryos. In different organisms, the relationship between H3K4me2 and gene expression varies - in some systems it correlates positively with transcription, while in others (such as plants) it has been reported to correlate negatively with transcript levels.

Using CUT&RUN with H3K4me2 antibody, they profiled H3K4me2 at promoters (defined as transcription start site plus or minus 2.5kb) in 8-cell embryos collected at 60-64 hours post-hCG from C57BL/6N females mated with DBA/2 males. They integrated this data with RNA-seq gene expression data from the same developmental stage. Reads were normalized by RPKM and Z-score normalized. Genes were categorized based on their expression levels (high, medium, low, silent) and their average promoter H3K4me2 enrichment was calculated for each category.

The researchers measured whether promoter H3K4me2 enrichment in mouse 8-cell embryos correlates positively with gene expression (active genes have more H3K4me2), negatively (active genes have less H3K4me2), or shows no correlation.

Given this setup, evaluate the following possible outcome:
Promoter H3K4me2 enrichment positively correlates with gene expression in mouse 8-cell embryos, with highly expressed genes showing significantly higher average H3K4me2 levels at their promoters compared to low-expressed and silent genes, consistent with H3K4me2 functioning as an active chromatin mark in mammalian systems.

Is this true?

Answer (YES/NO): YES